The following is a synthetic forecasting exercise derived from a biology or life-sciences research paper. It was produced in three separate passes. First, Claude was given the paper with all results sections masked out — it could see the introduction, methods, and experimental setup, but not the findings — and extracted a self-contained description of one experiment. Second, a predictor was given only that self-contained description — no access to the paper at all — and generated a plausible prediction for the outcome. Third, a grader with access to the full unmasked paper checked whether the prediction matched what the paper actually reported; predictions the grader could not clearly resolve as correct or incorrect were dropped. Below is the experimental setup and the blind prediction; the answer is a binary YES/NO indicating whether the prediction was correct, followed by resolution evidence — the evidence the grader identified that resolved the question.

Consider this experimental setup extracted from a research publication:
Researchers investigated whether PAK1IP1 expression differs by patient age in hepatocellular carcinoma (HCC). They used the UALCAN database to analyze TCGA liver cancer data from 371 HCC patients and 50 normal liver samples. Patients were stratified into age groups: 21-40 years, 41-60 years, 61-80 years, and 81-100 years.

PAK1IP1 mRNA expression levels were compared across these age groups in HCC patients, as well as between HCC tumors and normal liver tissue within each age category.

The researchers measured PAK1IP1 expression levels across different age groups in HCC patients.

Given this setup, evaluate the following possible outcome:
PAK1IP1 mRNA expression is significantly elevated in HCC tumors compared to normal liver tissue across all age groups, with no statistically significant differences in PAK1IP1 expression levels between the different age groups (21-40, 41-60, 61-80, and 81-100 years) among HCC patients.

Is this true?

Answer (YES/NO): NO